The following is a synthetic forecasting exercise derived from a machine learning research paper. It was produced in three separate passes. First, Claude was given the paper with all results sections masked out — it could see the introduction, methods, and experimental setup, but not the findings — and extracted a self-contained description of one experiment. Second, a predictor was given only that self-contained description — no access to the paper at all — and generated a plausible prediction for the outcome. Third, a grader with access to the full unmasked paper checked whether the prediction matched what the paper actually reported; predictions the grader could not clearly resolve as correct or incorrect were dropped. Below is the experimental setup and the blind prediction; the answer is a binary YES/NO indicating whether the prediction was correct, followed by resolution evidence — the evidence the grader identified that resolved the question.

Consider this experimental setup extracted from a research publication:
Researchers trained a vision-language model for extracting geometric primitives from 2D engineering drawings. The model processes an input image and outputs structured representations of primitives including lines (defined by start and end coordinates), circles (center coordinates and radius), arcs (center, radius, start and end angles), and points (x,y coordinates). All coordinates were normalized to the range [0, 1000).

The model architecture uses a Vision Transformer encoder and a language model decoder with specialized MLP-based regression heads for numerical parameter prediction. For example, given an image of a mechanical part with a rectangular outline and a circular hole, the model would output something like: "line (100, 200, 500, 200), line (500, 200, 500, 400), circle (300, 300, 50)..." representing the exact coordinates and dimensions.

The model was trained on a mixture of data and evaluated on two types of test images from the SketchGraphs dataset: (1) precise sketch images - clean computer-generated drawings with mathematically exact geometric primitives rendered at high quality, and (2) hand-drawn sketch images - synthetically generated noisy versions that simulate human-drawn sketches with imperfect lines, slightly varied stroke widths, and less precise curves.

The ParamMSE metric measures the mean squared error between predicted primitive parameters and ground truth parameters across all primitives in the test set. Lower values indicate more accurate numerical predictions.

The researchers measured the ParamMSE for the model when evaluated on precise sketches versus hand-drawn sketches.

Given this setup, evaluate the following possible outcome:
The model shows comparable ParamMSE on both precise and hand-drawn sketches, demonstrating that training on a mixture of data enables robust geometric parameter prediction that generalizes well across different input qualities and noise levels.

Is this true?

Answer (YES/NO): NO